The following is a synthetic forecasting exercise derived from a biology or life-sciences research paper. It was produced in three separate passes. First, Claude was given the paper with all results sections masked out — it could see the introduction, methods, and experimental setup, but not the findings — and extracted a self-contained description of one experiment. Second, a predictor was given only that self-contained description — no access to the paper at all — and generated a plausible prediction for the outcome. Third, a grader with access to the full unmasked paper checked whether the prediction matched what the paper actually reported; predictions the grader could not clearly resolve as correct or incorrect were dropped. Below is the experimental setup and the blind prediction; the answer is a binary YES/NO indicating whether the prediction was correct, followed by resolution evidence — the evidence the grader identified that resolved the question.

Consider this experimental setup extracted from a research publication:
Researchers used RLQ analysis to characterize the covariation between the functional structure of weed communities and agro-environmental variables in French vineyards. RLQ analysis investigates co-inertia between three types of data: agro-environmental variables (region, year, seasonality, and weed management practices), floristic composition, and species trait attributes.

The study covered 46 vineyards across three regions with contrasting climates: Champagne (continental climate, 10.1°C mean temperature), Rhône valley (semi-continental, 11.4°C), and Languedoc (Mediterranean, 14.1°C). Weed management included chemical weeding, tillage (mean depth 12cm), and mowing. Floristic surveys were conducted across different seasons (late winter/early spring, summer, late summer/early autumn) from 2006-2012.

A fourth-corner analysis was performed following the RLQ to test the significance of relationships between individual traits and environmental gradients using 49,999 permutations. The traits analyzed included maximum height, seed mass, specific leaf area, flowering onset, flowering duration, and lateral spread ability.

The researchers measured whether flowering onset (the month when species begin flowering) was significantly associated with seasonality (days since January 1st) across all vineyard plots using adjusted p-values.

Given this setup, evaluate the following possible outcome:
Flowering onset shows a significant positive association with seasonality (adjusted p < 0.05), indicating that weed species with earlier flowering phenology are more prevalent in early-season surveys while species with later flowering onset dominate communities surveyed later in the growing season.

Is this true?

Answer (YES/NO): YES